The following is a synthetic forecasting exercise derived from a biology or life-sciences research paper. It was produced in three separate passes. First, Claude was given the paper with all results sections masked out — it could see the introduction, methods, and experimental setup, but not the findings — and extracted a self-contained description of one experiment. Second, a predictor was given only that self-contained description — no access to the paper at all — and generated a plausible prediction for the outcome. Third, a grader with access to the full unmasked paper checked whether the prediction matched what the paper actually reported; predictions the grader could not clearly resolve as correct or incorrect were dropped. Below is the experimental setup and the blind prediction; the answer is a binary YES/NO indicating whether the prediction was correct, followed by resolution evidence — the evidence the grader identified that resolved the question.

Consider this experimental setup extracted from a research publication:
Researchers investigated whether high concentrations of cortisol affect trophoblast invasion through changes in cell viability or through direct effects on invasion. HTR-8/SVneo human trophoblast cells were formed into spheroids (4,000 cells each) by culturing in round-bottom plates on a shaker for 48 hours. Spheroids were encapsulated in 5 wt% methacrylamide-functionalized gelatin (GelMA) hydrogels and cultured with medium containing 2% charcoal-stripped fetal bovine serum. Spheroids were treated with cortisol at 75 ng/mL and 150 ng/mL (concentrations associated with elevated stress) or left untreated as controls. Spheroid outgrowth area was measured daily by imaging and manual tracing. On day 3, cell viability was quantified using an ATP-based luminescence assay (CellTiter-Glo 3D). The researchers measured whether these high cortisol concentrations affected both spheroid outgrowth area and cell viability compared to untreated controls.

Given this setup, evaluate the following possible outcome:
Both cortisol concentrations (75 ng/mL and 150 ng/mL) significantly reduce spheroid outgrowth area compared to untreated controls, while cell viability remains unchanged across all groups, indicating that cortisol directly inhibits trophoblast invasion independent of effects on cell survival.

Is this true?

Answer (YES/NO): NO